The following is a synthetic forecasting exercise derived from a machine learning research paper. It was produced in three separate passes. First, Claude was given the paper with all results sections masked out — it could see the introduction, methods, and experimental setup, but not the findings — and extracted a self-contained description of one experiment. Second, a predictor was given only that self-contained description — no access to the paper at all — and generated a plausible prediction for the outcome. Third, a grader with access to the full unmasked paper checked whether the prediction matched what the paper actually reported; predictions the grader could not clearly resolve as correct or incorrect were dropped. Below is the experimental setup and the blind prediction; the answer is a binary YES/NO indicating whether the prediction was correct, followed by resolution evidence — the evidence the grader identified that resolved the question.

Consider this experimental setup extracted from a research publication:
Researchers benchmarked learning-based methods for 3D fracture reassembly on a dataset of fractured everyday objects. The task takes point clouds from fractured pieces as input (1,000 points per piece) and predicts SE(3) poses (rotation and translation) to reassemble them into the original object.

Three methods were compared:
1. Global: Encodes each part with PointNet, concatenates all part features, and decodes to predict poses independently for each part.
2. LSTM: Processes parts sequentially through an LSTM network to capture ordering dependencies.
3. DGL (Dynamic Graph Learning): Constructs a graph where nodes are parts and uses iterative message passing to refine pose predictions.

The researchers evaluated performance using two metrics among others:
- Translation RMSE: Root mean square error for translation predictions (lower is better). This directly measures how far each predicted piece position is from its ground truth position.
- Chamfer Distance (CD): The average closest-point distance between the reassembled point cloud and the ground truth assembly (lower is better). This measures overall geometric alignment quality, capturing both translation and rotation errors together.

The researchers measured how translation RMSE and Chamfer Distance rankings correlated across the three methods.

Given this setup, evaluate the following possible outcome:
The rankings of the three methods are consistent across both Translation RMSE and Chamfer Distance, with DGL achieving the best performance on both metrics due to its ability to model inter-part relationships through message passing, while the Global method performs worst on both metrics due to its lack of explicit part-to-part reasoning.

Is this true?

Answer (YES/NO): NO